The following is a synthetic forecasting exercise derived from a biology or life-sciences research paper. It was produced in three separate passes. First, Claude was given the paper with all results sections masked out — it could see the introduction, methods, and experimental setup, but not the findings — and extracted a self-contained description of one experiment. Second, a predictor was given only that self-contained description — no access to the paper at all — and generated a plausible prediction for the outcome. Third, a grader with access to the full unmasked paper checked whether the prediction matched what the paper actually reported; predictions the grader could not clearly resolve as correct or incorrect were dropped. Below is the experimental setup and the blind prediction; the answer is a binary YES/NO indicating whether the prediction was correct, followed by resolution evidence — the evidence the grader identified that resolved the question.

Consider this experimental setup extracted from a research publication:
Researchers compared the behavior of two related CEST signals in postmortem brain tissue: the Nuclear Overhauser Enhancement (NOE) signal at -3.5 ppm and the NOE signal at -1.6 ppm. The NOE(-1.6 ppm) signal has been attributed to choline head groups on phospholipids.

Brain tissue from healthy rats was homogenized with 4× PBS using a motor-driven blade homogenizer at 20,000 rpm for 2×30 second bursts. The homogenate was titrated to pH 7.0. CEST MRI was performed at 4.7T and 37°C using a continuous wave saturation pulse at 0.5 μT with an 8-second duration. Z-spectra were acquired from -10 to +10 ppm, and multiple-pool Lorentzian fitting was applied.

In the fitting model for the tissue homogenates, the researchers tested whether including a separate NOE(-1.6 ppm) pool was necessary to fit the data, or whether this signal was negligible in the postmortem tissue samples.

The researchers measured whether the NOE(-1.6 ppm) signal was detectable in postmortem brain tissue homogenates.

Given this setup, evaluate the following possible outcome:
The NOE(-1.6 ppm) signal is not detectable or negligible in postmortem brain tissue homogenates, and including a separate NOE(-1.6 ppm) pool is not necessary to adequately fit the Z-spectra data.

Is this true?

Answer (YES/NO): YES